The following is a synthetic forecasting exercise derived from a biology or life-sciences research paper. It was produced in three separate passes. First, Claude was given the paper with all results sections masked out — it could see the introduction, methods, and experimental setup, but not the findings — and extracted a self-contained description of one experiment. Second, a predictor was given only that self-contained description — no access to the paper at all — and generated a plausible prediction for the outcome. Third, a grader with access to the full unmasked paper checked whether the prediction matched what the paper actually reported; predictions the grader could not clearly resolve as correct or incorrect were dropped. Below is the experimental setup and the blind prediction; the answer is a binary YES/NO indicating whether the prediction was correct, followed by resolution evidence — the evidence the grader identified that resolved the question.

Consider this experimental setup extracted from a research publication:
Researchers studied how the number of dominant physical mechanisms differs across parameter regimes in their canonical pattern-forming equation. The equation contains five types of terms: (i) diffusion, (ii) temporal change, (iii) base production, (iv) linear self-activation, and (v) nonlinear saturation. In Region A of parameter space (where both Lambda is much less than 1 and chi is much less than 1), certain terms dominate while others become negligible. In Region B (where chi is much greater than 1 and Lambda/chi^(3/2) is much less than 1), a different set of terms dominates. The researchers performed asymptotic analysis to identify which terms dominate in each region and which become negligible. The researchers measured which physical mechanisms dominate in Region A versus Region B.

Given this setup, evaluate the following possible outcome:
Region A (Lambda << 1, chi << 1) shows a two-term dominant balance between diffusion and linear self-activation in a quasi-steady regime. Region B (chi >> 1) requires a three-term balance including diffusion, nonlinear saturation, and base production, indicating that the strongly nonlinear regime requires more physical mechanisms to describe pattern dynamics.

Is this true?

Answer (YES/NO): NO